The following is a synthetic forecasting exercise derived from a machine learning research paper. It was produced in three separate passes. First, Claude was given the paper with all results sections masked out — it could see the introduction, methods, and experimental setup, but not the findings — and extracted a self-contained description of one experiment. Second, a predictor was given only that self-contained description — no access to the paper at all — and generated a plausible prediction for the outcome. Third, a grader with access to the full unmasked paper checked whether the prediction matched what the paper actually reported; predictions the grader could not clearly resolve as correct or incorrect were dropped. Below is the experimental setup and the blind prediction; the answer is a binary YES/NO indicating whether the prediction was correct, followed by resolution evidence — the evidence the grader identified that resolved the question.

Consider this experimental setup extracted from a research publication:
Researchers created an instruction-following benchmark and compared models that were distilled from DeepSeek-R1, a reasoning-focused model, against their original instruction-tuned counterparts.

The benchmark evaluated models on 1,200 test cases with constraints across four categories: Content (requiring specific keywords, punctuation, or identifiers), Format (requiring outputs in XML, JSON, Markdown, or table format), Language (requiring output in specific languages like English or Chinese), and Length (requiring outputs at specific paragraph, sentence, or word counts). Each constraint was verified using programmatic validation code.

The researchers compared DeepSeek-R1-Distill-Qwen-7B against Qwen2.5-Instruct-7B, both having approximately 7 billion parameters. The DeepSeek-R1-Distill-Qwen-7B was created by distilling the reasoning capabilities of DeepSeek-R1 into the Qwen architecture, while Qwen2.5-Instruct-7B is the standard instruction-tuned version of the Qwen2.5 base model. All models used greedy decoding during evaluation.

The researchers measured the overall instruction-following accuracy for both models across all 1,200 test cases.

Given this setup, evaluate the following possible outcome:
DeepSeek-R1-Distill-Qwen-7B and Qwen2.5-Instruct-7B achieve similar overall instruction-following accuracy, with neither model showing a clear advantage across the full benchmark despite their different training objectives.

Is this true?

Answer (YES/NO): NO